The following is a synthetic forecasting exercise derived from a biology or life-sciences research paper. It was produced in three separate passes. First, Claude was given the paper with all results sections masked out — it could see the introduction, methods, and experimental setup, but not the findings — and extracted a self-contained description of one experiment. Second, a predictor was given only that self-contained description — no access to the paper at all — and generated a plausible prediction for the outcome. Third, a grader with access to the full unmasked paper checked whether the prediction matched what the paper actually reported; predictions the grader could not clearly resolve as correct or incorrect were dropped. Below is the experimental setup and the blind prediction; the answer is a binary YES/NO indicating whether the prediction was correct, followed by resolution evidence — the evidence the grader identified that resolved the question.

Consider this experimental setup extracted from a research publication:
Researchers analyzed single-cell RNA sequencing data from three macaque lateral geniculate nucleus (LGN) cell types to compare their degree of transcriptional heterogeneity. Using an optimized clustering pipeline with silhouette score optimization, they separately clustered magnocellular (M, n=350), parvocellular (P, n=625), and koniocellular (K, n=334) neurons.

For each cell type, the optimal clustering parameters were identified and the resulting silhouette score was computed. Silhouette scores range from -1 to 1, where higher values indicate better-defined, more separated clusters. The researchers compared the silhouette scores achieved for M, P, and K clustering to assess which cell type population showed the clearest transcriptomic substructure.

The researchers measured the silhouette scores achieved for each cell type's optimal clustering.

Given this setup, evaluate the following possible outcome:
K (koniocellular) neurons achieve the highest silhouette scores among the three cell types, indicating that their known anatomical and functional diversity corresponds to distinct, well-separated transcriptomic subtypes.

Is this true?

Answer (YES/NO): YES